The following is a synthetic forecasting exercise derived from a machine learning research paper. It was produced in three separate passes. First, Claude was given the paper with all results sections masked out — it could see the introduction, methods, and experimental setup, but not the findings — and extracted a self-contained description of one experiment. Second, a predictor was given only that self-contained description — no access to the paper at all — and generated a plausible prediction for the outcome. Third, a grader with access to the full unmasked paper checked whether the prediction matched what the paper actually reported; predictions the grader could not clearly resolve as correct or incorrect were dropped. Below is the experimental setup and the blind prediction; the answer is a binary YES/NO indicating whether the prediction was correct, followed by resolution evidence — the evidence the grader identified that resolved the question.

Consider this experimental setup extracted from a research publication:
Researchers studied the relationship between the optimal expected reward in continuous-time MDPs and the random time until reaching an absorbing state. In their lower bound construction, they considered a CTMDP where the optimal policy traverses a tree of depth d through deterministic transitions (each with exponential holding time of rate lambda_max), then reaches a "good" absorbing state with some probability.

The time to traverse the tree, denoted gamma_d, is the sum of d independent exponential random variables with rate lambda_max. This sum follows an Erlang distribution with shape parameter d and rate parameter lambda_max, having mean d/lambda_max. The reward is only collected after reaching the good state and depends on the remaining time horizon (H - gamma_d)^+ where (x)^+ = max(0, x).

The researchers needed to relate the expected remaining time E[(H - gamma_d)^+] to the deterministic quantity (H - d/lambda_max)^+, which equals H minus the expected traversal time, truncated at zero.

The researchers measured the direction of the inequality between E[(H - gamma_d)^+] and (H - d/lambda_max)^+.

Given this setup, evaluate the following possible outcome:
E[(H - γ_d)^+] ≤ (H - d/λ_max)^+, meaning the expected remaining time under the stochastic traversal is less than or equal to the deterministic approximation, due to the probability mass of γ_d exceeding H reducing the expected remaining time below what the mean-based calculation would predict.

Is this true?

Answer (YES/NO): NO